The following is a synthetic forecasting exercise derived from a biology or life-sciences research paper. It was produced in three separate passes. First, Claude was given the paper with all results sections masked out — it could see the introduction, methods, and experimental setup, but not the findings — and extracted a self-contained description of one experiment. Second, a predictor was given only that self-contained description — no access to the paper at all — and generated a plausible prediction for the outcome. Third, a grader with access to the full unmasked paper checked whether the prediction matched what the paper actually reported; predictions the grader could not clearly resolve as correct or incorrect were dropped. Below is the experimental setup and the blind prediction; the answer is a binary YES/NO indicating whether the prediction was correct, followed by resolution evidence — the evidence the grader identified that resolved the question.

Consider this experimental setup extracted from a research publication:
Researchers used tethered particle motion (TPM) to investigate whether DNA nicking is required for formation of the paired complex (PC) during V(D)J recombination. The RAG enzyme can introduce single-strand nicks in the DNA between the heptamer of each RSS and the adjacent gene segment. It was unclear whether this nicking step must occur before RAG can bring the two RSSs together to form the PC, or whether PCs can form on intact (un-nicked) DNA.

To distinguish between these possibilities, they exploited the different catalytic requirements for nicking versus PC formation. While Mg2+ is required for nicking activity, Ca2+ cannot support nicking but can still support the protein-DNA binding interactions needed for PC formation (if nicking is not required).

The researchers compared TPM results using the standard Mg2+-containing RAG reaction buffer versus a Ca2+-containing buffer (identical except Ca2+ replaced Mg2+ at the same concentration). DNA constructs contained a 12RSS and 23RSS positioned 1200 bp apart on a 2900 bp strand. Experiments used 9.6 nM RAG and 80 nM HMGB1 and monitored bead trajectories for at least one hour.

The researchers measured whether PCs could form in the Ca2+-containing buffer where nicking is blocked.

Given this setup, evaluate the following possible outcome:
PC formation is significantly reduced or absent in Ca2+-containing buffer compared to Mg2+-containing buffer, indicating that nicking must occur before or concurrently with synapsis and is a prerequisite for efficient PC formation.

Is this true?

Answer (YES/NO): NO